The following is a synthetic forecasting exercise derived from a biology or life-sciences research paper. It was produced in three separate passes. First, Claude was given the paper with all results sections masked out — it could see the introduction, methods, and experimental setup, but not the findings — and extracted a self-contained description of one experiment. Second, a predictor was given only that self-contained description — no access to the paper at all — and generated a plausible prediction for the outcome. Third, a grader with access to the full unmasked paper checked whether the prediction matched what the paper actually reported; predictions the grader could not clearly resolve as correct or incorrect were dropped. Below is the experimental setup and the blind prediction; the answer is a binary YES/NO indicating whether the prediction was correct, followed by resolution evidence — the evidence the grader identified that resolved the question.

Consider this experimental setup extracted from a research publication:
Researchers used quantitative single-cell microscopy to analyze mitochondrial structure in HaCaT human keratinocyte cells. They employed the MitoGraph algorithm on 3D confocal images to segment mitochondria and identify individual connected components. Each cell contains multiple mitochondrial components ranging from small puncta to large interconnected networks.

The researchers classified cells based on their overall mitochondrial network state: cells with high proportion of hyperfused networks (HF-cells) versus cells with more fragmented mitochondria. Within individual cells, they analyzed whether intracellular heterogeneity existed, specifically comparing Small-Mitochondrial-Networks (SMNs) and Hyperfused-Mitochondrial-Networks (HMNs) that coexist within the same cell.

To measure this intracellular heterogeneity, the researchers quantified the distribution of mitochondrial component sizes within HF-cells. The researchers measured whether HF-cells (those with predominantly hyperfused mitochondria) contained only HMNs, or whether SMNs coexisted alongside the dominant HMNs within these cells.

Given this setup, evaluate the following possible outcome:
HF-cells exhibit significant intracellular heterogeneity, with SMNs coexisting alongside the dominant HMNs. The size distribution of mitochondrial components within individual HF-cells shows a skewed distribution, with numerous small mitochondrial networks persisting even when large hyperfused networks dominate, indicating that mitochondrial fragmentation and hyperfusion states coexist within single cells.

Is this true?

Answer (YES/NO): YES